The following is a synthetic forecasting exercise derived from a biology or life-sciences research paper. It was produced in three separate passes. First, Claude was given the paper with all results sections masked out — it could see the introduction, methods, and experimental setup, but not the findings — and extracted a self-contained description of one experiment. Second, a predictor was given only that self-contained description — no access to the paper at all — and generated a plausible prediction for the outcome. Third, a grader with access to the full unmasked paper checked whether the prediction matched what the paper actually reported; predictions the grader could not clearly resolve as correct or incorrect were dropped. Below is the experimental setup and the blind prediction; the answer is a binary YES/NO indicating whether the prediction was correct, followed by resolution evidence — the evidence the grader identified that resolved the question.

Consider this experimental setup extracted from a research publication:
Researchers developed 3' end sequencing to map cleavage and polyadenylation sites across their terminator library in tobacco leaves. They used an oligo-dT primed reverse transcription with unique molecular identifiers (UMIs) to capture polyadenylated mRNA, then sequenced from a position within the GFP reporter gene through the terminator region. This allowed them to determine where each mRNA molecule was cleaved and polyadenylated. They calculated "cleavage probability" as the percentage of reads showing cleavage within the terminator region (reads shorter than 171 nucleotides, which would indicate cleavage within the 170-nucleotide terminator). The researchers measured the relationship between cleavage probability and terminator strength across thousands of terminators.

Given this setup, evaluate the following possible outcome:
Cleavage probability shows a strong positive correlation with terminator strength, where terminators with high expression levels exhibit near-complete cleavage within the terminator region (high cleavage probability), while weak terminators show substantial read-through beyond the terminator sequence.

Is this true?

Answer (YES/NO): YES